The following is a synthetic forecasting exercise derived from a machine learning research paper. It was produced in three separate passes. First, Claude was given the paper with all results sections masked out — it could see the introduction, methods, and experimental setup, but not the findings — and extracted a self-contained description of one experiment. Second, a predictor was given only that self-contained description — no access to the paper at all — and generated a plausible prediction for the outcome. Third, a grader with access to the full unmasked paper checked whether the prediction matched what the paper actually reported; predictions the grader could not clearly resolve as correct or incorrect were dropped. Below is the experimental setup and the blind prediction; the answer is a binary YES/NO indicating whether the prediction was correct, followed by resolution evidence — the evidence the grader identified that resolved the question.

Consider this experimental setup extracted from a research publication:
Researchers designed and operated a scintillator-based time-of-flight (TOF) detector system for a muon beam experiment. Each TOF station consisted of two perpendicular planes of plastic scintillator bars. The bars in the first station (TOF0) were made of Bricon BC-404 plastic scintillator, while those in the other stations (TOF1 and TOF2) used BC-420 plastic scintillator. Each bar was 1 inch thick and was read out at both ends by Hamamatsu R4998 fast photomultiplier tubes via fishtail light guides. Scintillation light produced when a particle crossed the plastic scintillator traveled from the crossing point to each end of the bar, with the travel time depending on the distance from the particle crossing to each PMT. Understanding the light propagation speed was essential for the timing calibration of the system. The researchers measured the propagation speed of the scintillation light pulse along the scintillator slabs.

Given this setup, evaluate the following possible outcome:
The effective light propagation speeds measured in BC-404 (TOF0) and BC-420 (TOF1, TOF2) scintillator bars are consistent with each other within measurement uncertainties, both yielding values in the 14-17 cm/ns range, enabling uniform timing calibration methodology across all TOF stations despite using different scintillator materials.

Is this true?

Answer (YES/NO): NO